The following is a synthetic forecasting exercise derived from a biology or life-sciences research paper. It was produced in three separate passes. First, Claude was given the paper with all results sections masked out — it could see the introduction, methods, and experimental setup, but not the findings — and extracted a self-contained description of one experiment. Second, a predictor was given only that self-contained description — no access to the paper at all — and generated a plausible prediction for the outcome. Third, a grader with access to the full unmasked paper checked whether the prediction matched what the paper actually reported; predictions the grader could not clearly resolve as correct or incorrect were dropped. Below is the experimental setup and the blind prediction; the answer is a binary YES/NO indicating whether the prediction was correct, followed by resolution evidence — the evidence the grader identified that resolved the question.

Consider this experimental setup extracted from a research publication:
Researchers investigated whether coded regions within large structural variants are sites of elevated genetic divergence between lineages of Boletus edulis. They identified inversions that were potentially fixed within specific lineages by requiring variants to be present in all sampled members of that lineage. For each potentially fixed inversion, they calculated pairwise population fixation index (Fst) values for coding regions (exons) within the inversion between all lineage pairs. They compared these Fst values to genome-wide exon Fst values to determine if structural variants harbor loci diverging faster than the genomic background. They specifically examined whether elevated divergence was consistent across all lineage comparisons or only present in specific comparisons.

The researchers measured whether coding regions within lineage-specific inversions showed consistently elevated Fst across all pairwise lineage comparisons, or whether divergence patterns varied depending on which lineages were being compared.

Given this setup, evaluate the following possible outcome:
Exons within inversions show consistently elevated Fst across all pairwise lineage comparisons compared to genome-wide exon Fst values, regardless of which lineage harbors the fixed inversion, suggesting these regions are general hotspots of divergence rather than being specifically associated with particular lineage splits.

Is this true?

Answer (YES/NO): NO